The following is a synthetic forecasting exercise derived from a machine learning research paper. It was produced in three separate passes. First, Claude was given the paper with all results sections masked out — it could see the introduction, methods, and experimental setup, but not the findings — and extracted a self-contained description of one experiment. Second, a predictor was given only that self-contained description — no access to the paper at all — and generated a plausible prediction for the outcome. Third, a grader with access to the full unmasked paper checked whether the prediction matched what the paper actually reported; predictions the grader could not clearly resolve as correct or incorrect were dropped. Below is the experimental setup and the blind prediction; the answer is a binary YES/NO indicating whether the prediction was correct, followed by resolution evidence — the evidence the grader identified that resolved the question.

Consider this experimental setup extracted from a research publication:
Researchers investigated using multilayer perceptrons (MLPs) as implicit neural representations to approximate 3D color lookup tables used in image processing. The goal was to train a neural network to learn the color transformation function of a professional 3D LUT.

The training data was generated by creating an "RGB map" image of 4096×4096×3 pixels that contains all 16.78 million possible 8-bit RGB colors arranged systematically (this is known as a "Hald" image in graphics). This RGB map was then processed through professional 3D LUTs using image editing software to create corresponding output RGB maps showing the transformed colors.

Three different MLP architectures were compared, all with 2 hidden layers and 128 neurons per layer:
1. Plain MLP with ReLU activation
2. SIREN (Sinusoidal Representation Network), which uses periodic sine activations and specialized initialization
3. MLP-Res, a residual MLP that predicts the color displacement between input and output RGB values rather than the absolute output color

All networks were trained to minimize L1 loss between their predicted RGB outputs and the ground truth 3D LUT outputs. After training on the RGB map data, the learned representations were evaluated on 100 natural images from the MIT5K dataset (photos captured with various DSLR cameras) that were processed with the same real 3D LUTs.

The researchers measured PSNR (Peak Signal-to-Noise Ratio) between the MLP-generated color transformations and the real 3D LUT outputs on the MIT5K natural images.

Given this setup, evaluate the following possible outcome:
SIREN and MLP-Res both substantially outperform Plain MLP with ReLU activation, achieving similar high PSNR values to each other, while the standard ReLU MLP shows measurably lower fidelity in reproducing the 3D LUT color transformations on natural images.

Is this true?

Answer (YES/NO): YES